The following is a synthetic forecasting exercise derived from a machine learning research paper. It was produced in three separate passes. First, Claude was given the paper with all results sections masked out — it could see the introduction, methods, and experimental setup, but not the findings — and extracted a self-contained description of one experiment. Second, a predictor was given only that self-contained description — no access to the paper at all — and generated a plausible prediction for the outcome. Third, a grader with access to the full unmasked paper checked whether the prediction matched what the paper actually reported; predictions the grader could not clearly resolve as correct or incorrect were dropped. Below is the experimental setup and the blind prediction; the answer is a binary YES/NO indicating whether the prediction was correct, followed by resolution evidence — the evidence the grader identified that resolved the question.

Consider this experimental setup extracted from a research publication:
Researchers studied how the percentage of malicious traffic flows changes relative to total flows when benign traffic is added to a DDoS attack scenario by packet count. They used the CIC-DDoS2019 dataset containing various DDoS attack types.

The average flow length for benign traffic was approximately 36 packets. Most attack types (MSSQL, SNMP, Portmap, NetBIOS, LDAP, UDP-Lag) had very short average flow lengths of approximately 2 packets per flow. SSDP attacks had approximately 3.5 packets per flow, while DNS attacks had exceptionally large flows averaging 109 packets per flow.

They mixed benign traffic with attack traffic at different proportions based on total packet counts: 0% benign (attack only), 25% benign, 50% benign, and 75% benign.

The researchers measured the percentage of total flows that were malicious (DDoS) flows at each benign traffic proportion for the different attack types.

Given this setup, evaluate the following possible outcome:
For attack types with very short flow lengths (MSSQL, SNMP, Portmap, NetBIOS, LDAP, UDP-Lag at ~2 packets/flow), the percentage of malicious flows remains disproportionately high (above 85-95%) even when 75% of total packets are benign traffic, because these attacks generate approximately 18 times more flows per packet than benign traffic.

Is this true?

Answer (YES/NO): NO